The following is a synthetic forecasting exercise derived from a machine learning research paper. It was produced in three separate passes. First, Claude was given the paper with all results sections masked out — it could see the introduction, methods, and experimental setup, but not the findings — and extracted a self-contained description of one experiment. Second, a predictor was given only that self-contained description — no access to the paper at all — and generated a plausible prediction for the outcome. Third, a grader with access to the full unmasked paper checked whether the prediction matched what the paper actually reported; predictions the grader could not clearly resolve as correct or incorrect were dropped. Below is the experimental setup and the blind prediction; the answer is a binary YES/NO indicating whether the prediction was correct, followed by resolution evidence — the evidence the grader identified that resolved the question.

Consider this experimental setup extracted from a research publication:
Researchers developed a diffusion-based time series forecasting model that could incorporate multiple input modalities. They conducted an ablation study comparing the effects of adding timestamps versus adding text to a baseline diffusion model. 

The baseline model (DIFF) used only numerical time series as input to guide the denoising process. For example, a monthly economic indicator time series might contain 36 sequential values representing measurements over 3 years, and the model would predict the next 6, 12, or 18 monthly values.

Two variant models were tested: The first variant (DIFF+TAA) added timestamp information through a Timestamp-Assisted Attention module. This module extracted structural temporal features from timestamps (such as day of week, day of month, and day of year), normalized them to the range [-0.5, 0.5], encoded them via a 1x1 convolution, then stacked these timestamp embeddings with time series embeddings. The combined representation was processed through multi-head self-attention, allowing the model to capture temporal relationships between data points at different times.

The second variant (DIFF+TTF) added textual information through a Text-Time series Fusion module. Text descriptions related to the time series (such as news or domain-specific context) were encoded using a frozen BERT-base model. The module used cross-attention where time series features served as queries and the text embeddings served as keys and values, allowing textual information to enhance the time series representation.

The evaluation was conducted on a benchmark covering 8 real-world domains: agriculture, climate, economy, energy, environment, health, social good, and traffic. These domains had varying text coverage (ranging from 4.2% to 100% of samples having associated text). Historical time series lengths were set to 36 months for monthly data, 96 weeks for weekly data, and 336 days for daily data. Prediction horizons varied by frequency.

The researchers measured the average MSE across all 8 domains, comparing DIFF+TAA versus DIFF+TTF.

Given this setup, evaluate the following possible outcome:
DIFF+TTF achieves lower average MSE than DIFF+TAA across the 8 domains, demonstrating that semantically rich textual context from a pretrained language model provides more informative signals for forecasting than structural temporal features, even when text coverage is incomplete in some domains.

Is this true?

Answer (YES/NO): NO